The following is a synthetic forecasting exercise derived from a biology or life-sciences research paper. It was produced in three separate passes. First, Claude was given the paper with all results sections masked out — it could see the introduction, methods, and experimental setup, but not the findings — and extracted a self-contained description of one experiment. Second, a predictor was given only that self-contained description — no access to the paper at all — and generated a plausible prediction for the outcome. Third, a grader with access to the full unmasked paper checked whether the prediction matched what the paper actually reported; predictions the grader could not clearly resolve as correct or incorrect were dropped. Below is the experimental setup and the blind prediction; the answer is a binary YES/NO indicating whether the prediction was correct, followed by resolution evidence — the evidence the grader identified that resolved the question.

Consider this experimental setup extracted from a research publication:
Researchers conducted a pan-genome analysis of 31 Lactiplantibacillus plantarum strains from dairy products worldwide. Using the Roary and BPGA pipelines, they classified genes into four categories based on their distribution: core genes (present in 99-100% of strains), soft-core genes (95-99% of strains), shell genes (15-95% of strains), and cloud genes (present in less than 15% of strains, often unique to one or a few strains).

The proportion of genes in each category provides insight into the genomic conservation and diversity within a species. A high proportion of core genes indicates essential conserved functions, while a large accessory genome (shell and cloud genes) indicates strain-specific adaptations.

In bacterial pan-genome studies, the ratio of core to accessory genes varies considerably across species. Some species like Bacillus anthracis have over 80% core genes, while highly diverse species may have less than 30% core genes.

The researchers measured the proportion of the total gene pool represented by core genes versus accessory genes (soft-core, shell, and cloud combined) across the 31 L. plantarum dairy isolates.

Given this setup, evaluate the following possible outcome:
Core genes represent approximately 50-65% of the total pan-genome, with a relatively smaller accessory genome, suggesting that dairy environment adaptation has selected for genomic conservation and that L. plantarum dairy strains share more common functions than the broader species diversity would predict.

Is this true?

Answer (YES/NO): NO